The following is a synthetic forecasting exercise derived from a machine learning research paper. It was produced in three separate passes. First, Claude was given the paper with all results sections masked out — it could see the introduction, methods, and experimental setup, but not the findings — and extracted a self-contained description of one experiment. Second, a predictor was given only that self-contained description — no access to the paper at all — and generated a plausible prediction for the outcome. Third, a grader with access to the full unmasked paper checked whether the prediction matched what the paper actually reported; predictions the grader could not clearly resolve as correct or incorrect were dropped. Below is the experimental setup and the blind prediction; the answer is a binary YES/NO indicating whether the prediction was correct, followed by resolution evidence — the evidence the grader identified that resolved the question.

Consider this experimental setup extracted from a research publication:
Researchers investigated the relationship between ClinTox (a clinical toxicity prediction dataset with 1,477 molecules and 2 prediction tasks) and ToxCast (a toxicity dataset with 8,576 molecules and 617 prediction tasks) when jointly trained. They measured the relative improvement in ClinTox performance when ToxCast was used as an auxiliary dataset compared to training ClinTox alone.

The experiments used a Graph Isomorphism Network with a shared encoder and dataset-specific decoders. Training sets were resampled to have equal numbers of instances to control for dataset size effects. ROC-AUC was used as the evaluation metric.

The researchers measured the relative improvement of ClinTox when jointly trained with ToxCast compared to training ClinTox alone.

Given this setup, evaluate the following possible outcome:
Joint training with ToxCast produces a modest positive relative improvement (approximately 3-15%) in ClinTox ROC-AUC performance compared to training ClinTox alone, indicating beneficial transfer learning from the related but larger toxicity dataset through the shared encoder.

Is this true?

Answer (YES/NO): NO